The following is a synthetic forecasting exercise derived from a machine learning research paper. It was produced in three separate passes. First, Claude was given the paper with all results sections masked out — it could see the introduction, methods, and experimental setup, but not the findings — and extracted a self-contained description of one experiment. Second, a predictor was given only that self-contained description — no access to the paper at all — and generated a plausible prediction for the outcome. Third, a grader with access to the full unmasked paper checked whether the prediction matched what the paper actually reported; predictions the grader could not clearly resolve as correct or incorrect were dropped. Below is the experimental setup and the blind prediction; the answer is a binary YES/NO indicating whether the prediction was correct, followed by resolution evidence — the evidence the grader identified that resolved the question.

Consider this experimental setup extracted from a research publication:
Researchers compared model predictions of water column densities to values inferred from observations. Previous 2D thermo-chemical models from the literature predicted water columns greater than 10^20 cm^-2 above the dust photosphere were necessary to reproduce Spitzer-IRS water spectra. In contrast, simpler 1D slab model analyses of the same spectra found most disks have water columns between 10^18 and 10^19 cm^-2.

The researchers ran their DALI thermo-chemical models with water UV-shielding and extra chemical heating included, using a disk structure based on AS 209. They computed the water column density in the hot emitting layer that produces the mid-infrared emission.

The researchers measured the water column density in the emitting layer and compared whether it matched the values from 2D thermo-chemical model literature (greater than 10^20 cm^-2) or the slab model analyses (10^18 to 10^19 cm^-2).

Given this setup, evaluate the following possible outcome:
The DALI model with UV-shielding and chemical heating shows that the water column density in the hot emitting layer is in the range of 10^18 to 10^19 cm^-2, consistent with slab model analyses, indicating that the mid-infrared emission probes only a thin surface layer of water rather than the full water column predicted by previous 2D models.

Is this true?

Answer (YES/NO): YES